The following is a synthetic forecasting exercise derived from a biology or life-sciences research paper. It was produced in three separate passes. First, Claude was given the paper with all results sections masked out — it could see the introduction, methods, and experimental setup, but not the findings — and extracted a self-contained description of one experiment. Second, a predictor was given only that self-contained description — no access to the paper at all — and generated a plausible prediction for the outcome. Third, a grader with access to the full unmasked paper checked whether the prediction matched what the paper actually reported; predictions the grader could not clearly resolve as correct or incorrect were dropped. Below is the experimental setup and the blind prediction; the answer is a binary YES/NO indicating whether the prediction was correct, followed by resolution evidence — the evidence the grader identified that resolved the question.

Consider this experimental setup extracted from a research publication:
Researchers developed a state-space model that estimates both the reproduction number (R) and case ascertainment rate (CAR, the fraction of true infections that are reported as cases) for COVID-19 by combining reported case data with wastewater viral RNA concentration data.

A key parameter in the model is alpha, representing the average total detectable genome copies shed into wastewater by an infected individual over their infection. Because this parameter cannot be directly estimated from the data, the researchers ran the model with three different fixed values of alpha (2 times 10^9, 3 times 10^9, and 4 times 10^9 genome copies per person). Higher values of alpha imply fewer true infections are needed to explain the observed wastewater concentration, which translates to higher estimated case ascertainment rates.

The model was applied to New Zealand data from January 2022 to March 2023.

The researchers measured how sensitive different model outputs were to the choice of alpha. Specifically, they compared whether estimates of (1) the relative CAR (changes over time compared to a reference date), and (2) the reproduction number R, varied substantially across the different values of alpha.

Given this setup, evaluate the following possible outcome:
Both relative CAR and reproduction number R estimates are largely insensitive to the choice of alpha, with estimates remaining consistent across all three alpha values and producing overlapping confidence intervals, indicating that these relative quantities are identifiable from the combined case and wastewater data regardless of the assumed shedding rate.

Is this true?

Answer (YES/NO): YES